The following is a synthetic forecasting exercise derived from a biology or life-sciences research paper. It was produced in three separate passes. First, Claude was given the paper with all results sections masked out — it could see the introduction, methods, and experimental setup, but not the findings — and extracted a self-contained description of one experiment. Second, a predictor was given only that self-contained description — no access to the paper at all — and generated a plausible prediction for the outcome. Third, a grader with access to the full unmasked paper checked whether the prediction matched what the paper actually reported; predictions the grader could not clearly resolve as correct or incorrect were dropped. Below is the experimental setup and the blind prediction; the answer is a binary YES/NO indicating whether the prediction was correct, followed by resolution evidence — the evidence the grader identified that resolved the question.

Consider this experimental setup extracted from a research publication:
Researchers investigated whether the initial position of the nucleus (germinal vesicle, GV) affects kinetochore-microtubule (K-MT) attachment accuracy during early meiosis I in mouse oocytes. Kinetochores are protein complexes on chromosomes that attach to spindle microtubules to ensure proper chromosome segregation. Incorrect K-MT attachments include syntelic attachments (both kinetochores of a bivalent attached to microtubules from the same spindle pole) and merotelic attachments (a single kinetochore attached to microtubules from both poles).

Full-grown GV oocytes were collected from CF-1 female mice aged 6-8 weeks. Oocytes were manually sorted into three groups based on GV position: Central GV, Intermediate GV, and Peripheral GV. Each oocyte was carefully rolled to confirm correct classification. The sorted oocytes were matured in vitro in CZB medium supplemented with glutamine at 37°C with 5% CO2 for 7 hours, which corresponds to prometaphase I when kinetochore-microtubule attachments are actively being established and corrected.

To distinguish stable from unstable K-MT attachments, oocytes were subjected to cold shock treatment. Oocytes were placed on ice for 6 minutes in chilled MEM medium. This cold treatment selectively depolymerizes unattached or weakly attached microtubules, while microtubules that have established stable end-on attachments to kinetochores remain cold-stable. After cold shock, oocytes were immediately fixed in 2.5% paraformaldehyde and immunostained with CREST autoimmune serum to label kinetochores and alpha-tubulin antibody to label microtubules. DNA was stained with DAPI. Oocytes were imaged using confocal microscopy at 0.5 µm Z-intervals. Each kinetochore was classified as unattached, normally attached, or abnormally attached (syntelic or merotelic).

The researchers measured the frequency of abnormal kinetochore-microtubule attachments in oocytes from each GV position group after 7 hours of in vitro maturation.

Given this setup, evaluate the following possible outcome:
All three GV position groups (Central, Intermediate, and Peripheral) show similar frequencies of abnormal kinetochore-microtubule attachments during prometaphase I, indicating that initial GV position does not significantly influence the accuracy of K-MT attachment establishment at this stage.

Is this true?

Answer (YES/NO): NO